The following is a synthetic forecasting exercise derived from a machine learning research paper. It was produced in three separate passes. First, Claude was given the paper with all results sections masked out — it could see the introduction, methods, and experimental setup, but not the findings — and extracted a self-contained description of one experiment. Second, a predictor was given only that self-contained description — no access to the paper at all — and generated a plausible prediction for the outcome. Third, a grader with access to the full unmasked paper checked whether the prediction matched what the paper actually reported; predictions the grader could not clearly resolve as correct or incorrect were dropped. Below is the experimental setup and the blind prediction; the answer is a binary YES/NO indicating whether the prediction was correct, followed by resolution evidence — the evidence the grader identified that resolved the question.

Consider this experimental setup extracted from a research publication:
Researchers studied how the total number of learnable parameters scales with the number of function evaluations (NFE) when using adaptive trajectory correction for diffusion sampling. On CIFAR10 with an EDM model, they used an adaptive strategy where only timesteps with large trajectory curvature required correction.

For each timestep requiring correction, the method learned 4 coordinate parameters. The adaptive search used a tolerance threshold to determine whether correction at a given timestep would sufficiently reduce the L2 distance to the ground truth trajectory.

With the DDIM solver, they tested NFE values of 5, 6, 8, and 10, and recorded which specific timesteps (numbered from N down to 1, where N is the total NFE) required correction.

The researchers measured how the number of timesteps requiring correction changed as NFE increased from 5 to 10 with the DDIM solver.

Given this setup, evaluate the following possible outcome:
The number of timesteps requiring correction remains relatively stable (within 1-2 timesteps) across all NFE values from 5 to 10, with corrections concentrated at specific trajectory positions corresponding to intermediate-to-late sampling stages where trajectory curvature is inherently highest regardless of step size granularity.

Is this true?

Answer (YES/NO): NO